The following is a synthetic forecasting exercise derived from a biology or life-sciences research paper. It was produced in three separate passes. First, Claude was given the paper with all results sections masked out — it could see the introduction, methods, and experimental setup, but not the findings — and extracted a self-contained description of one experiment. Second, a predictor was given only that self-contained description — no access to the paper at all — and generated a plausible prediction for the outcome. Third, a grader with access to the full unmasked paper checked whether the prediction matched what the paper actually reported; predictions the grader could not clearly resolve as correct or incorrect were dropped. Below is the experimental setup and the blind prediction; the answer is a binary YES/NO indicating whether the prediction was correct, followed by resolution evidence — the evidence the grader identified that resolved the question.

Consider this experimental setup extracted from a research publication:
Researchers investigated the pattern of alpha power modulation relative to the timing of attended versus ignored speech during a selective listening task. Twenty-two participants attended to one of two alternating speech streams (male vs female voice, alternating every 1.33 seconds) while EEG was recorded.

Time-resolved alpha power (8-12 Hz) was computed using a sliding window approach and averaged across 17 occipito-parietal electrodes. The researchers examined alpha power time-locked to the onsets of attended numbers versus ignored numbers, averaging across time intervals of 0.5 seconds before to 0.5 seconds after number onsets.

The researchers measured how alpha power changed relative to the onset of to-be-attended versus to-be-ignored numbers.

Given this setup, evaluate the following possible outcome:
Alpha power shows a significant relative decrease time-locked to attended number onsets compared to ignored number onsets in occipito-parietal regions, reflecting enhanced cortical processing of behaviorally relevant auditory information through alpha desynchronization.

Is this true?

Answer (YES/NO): NO